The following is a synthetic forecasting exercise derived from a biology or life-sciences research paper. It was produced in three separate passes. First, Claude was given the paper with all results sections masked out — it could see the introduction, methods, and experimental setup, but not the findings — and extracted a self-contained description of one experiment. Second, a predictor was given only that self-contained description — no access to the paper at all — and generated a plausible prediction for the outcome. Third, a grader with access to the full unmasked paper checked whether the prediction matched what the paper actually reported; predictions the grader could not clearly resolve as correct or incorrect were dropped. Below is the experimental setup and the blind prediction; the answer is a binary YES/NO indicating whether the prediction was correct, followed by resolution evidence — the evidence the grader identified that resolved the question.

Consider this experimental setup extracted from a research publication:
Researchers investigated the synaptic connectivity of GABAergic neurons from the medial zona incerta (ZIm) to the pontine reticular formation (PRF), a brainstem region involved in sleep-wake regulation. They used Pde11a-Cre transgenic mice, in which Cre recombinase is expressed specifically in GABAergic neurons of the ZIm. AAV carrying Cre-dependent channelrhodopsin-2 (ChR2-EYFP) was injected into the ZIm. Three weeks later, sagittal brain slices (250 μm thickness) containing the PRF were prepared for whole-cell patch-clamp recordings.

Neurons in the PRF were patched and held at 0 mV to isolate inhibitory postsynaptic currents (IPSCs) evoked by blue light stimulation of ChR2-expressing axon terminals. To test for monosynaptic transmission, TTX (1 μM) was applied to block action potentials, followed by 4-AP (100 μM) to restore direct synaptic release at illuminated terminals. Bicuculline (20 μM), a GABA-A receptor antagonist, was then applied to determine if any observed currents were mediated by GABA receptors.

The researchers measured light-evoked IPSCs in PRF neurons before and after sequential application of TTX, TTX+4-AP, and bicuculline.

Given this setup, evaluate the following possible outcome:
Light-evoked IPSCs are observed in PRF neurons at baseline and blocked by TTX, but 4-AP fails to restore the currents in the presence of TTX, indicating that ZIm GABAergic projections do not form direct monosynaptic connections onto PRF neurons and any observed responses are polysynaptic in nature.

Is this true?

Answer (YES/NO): NO